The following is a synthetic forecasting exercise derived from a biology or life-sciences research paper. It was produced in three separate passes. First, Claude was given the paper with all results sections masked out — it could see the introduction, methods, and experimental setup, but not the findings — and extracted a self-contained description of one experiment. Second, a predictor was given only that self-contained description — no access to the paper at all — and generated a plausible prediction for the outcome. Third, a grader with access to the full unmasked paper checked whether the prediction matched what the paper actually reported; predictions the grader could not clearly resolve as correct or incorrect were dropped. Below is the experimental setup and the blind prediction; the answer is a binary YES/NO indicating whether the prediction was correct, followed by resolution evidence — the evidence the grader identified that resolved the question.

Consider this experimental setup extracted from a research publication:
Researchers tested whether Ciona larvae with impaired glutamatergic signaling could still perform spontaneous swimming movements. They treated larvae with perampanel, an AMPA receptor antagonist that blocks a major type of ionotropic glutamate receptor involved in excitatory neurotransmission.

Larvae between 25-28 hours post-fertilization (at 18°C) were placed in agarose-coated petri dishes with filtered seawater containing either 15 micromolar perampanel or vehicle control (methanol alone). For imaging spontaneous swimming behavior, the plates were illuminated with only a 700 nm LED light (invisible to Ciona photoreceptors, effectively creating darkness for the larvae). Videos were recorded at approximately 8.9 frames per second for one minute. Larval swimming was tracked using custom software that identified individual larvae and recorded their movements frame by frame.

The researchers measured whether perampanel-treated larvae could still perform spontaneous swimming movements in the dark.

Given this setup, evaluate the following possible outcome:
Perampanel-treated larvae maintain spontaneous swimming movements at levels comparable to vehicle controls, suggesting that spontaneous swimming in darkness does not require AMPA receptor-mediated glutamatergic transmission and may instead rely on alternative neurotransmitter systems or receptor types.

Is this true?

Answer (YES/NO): YES